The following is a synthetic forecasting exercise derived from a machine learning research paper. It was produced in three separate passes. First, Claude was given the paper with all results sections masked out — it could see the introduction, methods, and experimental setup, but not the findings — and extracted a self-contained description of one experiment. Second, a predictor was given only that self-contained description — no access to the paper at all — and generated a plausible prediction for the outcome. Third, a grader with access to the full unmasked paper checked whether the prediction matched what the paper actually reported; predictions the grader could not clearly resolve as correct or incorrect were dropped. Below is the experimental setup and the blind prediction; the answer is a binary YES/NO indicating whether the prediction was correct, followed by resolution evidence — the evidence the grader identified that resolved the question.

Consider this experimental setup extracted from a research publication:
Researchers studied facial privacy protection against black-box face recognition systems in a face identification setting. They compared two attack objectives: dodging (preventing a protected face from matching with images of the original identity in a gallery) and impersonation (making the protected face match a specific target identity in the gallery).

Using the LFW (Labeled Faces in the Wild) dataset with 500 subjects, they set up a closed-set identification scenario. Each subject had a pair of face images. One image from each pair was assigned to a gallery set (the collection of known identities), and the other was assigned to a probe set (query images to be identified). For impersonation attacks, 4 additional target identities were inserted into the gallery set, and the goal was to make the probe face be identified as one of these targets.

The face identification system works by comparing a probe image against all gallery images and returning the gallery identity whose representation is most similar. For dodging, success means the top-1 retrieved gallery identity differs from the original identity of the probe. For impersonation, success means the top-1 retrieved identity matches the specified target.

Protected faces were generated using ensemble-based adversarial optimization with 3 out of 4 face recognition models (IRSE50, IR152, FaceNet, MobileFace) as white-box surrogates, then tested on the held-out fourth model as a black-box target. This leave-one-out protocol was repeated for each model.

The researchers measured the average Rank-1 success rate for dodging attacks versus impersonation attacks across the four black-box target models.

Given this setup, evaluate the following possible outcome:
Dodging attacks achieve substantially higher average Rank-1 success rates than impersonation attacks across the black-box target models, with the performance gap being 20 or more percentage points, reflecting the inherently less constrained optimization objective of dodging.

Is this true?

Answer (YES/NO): YES